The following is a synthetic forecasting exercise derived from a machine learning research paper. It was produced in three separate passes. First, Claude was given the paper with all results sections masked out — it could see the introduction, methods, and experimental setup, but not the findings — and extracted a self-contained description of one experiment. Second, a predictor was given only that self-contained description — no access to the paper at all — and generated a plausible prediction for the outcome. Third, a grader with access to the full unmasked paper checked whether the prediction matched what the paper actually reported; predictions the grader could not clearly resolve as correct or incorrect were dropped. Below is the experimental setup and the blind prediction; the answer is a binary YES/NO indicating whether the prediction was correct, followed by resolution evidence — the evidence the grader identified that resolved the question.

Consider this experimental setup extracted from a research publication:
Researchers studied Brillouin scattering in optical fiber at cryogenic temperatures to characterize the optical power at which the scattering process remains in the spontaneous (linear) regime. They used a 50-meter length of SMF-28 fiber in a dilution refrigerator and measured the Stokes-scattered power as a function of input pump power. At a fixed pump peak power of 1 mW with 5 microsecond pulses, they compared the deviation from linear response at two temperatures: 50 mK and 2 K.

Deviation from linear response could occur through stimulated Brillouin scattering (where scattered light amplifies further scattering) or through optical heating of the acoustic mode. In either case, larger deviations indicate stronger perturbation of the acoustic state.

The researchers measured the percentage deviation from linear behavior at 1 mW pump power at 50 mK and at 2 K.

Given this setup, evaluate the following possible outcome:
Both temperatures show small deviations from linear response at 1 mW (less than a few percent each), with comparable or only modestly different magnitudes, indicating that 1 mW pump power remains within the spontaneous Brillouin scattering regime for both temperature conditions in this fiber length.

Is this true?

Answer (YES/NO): YES